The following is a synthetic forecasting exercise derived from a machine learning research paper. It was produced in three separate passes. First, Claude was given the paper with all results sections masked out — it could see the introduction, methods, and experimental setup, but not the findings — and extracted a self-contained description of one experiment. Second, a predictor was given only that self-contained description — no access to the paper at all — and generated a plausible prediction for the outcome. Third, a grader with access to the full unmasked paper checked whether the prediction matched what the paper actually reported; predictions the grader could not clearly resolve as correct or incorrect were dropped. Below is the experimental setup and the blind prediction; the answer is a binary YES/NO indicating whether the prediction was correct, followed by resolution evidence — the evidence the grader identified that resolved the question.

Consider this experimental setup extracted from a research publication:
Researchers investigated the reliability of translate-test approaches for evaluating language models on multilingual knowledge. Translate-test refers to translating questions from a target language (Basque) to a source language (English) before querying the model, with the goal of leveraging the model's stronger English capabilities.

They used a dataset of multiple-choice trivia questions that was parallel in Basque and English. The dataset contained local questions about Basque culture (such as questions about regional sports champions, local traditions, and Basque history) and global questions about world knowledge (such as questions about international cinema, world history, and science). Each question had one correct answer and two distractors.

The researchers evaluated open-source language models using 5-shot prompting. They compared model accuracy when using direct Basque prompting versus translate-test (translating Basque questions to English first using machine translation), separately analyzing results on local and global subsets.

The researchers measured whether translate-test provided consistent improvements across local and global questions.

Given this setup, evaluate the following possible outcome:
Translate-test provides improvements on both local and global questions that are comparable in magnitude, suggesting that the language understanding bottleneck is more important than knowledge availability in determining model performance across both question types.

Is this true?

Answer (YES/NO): NO